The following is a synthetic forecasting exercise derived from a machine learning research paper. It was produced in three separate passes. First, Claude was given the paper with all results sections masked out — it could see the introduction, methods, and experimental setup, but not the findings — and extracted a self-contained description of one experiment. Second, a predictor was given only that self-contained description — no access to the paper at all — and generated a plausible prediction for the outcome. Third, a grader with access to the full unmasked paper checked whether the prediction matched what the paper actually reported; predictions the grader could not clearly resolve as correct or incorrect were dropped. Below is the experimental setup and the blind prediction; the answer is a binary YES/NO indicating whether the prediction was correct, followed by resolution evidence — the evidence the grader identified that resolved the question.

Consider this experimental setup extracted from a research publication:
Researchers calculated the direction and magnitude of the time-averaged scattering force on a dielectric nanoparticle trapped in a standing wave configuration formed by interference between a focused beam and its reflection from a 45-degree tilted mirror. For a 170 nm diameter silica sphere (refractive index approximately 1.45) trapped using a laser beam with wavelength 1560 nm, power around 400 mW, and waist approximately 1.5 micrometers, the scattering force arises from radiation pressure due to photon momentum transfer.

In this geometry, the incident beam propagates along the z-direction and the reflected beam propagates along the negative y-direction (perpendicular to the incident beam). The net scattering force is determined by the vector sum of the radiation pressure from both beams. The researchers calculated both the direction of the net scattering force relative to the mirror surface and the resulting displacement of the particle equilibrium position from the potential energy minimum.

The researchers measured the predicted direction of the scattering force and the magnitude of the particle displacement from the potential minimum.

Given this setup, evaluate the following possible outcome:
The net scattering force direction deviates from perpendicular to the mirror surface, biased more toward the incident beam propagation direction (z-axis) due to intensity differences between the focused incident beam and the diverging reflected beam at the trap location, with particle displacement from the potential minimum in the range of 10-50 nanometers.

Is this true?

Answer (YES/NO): NO